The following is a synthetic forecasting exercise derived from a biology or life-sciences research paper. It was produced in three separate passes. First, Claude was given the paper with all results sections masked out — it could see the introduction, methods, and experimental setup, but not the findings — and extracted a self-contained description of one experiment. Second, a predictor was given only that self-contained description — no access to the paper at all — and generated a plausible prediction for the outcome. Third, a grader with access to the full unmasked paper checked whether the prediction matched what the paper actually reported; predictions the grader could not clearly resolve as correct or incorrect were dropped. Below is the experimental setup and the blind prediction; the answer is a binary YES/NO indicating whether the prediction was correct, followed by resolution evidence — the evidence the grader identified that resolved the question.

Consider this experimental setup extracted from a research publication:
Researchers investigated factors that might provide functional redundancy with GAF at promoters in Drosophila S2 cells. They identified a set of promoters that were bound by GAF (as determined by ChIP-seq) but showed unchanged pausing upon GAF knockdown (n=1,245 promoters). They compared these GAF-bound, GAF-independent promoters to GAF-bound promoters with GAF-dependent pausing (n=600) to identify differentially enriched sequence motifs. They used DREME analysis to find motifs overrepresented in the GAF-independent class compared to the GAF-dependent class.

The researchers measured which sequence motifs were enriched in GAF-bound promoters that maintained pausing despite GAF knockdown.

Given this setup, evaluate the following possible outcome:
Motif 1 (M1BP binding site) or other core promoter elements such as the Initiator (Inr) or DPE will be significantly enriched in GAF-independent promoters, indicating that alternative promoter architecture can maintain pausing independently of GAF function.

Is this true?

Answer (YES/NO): YES